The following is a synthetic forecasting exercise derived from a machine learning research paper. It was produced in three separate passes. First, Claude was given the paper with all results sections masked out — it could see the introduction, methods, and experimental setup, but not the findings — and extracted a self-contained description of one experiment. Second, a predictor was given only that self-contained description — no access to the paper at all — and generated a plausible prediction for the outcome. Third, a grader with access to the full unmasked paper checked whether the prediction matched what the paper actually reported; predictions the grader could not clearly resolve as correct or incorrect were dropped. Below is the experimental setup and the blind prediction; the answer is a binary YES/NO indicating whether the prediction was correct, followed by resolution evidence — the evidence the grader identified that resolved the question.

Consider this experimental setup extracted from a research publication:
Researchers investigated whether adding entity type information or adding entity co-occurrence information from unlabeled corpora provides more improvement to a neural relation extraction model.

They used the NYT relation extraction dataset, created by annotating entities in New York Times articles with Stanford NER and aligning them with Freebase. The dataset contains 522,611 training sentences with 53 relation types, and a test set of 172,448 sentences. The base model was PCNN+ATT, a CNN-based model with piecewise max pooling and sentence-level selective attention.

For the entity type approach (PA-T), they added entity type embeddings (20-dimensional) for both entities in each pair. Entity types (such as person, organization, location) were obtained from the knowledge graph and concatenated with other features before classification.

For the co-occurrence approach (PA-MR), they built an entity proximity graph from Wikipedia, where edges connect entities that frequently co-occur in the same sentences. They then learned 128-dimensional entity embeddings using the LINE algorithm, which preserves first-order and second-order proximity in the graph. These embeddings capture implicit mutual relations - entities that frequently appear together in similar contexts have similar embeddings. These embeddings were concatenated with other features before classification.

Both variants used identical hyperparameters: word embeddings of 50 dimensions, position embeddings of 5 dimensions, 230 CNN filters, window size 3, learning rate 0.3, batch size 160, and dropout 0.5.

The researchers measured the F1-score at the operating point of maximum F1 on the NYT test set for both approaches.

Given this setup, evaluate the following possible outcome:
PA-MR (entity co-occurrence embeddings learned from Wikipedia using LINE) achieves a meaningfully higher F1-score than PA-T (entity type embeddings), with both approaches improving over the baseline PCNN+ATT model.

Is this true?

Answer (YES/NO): YES